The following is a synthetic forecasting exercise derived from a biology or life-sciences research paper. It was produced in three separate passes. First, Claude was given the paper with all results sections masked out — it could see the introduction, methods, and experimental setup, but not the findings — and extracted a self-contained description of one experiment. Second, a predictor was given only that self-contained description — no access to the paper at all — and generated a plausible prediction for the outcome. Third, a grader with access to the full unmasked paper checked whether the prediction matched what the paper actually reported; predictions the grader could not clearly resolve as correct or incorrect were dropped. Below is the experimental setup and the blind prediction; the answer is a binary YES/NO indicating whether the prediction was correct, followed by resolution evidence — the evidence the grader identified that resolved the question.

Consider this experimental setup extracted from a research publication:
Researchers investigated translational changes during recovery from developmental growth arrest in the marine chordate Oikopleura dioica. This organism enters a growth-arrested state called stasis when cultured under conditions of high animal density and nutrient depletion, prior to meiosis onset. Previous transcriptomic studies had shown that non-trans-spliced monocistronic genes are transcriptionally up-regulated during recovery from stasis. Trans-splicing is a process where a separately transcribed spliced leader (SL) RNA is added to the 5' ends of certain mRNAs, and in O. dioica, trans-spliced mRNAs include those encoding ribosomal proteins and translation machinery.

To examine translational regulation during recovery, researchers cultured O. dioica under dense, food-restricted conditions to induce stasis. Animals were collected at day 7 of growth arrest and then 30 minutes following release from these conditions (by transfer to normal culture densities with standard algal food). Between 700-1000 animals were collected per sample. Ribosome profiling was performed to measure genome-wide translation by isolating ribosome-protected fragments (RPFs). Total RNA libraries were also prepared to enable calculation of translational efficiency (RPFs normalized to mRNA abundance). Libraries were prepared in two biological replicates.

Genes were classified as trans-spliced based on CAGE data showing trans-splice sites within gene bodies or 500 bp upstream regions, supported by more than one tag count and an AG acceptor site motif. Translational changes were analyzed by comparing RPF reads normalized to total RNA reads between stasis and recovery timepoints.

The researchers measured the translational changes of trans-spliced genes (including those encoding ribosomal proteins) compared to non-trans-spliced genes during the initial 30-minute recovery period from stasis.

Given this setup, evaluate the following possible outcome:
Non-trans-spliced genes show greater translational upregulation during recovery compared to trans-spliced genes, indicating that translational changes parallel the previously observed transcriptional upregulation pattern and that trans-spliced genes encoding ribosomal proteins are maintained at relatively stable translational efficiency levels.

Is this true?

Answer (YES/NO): NO